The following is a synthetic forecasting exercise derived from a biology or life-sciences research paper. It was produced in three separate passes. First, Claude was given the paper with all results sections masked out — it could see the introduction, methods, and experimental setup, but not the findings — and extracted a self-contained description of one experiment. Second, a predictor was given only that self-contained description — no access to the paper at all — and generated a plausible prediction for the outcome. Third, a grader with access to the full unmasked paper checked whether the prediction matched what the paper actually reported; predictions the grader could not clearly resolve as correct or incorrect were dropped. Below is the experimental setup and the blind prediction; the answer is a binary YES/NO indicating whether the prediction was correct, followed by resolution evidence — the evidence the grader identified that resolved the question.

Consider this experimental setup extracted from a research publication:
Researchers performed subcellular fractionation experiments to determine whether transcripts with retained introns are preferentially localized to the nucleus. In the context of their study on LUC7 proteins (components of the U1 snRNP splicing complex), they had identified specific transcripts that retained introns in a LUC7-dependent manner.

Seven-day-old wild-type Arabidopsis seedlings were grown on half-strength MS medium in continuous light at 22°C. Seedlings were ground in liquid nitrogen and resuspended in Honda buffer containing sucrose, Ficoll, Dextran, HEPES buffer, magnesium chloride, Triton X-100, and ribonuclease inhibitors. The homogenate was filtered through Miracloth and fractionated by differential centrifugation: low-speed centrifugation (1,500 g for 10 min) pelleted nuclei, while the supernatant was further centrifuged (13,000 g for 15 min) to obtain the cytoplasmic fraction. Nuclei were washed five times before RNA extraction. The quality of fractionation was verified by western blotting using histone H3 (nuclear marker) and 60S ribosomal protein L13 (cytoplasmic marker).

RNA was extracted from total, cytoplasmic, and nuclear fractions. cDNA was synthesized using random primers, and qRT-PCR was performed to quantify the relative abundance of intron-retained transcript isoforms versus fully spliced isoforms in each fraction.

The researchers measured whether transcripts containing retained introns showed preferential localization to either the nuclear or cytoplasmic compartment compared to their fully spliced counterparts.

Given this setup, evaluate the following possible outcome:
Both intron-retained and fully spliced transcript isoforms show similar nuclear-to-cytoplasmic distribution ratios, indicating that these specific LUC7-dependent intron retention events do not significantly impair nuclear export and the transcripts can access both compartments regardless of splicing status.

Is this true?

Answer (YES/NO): NO